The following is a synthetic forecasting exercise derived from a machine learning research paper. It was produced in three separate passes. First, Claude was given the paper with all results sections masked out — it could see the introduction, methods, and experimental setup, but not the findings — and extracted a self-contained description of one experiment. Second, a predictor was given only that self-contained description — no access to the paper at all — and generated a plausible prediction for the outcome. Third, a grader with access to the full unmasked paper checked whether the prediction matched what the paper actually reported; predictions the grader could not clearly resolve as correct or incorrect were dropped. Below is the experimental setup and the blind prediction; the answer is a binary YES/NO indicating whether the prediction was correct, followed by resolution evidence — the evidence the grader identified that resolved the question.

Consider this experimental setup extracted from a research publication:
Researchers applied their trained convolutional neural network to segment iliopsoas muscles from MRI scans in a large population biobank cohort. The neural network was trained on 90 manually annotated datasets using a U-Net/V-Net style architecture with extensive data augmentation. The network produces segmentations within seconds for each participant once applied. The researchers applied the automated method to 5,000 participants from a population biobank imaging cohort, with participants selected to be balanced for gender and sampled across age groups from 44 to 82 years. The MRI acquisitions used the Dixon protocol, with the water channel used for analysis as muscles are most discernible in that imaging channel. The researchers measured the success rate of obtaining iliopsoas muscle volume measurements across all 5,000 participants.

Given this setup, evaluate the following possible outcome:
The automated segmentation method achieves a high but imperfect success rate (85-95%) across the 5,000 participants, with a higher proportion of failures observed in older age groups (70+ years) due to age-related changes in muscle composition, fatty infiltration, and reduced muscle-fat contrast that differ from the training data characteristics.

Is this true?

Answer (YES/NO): NO